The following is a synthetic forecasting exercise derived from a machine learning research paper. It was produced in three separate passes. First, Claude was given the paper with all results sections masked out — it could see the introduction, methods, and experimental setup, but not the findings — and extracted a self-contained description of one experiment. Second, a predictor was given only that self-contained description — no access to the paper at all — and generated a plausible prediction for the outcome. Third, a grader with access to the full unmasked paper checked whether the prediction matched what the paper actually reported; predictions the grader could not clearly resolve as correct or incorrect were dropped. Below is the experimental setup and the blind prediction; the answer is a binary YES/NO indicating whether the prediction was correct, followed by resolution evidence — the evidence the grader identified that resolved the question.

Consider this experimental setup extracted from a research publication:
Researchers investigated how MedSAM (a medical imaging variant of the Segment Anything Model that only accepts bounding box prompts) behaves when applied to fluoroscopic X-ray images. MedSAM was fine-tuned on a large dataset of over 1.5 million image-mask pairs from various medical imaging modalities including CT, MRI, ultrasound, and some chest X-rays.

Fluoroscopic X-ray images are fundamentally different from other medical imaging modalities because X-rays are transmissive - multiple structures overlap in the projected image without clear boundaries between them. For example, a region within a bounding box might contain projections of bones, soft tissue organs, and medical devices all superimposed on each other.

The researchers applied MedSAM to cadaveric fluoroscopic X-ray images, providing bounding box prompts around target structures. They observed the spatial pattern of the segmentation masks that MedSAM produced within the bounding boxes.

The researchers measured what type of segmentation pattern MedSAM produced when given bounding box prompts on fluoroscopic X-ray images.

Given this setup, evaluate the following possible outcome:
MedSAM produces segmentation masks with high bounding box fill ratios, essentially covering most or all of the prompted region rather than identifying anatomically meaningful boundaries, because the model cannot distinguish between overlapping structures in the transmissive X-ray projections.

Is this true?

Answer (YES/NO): NO